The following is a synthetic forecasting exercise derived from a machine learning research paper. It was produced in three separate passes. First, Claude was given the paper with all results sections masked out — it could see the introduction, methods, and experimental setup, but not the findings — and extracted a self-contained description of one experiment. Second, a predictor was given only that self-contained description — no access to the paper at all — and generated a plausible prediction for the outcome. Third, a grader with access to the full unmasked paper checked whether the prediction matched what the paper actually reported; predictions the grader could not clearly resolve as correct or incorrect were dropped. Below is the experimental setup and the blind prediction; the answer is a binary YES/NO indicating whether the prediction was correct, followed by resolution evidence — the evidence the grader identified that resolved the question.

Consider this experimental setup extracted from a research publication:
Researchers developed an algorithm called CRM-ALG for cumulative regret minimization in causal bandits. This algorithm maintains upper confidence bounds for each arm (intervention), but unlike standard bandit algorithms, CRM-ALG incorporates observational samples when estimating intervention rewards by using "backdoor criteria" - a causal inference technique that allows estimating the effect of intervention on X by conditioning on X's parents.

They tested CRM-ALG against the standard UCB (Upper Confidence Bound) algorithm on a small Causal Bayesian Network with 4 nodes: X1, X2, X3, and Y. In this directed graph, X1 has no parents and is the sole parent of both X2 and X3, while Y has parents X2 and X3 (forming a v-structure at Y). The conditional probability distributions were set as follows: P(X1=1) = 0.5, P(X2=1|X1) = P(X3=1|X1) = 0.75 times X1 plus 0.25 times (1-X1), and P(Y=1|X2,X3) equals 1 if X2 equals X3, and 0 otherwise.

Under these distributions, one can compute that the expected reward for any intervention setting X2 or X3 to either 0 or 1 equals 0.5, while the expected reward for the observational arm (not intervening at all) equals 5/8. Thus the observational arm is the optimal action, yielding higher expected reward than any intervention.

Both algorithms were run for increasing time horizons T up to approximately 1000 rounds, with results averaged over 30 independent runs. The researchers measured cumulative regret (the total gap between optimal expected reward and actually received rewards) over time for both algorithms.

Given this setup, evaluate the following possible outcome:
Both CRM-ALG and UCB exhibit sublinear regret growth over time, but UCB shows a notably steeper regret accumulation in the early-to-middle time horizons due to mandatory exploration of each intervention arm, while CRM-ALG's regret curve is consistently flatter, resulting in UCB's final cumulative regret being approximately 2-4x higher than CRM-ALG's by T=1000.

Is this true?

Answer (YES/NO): NO